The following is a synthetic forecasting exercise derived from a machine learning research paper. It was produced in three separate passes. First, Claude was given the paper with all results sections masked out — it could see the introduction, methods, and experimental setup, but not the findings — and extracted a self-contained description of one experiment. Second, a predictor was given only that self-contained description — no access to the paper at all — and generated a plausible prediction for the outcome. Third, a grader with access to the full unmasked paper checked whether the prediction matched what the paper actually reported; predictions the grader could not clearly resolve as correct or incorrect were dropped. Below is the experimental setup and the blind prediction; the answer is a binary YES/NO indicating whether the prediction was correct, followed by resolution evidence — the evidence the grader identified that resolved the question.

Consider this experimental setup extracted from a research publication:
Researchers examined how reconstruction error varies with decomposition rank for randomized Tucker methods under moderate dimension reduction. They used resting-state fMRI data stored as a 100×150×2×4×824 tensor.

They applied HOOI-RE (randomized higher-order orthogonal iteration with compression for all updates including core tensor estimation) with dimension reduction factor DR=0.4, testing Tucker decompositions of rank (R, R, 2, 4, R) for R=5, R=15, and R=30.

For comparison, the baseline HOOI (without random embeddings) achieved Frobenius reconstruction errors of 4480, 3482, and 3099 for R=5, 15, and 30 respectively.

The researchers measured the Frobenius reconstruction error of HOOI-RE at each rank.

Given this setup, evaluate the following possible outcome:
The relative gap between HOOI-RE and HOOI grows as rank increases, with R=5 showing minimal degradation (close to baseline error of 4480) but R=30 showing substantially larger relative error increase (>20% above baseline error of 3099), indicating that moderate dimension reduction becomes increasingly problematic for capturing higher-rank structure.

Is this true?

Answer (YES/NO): NO